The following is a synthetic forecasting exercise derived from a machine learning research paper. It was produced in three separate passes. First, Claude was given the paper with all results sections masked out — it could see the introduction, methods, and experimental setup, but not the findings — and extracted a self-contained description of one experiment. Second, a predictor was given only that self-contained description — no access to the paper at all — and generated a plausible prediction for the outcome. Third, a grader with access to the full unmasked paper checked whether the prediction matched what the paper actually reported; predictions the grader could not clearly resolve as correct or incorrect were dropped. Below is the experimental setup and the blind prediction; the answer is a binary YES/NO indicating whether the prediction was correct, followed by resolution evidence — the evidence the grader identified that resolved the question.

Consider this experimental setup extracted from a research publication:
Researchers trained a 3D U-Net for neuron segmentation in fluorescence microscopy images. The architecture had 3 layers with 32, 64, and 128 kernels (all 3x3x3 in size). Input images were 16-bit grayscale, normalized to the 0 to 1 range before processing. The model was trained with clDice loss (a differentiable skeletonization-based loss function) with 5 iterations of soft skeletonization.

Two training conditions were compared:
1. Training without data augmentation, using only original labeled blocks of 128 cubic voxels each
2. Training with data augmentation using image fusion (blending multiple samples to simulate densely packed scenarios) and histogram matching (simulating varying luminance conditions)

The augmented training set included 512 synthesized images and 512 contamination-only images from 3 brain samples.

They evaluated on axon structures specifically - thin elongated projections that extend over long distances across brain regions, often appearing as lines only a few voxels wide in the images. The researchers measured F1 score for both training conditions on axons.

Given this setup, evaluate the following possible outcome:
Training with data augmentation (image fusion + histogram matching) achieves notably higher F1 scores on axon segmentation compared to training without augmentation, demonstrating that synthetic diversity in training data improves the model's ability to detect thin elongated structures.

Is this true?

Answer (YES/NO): NO